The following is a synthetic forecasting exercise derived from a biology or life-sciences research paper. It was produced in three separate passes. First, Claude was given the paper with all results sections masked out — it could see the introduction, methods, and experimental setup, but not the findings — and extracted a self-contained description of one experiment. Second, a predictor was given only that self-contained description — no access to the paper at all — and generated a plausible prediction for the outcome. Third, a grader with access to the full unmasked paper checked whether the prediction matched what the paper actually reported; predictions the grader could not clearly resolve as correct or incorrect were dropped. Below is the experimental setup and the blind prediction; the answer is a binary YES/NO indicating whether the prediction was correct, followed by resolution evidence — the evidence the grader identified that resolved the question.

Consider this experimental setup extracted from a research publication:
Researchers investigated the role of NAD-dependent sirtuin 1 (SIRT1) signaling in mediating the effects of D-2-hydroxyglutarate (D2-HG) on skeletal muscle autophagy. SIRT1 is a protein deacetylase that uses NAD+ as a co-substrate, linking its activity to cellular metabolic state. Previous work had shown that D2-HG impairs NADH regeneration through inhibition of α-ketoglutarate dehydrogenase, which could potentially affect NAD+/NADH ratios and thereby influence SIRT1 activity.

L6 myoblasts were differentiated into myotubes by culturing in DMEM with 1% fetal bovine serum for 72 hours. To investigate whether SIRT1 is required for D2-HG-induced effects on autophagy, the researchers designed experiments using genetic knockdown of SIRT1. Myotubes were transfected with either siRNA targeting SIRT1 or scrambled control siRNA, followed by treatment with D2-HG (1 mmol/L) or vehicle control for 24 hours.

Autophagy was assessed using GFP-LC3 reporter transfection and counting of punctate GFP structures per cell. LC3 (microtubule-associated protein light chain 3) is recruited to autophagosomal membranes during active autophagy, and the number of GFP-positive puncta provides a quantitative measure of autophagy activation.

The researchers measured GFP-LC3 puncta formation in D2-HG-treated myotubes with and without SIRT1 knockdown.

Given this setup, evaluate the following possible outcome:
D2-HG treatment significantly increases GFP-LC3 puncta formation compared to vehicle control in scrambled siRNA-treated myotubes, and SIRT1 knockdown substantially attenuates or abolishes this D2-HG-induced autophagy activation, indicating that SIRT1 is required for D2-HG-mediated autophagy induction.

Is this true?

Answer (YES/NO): NO